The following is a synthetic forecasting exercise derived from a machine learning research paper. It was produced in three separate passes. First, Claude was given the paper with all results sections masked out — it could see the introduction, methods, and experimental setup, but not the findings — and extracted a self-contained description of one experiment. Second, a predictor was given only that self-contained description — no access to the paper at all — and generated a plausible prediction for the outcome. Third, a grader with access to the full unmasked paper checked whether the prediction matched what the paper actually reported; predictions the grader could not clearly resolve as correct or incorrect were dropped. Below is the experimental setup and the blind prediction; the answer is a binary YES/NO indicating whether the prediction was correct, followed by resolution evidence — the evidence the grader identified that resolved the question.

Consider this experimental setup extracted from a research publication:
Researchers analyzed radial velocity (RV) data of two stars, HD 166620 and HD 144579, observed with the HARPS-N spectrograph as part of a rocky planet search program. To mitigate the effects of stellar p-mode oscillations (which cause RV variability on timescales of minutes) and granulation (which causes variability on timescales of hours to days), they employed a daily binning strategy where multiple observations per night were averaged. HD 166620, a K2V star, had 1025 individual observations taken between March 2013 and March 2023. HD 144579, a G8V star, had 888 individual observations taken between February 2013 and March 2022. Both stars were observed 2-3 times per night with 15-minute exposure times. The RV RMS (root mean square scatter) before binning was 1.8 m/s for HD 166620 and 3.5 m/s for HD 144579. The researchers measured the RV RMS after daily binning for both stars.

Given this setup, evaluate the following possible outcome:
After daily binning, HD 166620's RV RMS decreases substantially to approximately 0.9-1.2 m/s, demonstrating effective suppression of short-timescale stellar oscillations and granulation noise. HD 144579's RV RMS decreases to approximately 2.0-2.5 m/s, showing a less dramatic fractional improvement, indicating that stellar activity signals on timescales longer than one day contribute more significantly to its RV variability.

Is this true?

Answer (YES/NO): NO